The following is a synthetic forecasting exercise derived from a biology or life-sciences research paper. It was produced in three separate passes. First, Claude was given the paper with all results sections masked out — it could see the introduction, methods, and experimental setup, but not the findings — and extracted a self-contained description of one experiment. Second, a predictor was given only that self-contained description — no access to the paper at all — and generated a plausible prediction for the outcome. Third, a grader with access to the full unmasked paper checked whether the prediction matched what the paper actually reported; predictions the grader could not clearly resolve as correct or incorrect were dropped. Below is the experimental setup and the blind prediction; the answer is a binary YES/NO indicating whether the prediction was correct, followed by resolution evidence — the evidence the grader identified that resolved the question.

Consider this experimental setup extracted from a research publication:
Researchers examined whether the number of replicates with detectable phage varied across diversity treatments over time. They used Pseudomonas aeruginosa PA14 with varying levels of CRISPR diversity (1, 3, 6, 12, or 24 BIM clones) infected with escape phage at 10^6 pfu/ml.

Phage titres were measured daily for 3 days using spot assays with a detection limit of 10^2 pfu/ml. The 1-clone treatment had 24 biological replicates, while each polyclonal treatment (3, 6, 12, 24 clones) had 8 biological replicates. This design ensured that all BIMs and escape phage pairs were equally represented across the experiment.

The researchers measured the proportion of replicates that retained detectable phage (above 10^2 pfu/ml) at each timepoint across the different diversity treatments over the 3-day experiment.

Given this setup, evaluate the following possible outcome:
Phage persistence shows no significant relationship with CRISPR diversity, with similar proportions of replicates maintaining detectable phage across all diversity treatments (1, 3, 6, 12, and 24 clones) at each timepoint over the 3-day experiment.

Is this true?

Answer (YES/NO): NO